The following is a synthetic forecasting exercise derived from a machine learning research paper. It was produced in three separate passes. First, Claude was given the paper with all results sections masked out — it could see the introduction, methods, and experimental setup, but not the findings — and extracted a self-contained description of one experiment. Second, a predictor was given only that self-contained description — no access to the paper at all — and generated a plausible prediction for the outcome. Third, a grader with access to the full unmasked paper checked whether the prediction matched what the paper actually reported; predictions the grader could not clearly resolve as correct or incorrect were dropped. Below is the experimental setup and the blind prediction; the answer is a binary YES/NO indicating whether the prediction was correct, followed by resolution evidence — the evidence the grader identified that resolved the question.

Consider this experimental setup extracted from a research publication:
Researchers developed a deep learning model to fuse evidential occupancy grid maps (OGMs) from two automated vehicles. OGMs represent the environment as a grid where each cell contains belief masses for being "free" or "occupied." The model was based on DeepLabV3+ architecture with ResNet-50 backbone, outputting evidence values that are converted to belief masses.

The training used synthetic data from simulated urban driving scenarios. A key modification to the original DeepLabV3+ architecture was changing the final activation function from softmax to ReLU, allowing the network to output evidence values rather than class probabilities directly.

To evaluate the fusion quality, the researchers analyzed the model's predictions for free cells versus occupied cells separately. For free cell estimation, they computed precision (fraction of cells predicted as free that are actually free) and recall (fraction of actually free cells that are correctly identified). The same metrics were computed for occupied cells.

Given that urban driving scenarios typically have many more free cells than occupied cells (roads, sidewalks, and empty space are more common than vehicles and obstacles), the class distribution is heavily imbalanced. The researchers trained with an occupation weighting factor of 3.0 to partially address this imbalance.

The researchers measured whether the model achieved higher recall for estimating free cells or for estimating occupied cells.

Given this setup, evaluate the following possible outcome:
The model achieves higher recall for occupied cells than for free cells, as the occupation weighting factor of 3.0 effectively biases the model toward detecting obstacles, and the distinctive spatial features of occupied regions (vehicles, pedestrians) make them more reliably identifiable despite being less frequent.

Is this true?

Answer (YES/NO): YES